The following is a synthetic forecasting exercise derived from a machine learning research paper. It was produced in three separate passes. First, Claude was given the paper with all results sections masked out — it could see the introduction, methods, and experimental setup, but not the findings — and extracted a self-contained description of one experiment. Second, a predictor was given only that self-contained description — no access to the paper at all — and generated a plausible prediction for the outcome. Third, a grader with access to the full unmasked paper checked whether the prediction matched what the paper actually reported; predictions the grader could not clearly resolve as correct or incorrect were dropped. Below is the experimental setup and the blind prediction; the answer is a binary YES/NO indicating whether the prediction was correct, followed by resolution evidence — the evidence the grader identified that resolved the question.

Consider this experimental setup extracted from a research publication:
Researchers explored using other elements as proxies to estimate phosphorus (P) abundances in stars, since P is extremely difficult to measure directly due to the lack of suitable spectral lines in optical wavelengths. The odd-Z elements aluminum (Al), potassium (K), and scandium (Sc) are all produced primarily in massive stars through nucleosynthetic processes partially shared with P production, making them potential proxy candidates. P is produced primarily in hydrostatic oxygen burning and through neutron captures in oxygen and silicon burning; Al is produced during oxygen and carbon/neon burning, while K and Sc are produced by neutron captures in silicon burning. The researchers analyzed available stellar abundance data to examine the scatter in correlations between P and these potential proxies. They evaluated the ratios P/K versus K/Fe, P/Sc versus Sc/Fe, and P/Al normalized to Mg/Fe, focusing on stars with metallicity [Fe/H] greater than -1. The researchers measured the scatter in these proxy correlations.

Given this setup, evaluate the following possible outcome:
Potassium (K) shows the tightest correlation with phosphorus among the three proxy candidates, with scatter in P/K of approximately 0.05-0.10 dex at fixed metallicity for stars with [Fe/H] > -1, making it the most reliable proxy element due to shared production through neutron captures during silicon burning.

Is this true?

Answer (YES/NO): NO